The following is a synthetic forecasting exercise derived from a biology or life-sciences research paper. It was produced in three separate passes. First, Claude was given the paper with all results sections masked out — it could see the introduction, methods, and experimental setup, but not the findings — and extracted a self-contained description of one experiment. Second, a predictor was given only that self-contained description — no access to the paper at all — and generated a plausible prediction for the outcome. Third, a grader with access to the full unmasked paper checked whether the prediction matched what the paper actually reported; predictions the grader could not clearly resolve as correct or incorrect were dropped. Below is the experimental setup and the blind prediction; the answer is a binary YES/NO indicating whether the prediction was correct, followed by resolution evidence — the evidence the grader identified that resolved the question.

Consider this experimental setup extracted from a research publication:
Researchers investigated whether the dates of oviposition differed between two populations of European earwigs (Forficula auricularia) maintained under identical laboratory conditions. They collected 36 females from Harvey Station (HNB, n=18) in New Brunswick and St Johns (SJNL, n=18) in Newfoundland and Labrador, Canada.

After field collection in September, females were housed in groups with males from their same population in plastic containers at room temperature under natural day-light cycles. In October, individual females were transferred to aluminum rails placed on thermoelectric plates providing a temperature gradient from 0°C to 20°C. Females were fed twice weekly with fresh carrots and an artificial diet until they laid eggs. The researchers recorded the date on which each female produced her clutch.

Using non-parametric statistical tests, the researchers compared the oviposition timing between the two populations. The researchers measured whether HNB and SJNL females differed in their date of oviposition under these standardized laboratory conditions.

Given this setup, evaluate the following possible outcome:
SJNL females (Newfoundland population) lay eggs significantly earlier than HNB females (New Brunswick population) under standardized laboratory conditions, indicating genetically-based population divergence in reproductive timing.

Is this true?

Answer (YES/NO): NO